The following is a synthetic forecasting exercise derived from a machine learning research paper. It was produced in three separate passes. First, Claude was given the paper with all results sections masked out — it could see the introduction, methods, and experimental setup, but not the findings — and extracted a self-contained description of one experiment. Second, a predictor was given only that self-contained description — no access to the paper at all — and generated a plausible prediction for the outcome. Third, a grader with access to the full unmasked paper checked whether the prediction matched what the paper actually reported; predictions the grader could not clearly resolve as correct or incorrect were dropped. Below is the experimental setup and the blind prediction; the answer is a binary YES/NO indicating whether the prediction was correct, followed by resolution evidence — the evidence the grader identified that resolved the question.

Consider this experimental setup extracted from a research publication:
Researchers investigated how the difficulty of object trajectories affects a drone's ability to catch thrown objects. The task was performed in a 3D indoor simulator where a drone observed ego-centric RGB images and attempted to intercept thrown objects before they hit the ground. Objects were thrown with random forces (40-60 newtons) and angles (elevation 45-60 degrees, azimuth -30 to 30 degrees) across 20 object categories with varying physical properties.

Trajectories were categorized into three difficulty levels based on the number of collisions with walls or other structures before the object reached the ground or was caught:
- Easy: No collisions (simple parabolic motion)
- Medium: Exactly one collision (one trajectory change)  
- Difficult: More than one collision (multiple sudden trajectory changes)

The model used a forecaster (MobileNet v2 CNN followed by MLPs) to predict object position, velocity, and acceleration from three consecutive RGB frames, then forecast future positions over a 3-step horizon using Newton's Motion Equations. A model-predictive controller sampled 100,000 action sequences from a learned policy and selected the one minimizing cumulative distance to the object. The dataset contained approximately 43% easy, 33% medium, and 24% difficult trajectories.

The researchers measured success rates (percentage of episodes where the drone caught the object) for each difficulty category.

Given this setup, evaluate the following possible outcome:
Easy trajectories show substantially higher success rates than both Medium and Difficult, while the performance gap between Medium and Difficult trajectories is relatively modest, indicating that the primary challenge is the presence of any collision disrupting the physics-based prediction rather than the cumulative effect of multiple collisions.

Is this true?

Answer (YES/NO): NO